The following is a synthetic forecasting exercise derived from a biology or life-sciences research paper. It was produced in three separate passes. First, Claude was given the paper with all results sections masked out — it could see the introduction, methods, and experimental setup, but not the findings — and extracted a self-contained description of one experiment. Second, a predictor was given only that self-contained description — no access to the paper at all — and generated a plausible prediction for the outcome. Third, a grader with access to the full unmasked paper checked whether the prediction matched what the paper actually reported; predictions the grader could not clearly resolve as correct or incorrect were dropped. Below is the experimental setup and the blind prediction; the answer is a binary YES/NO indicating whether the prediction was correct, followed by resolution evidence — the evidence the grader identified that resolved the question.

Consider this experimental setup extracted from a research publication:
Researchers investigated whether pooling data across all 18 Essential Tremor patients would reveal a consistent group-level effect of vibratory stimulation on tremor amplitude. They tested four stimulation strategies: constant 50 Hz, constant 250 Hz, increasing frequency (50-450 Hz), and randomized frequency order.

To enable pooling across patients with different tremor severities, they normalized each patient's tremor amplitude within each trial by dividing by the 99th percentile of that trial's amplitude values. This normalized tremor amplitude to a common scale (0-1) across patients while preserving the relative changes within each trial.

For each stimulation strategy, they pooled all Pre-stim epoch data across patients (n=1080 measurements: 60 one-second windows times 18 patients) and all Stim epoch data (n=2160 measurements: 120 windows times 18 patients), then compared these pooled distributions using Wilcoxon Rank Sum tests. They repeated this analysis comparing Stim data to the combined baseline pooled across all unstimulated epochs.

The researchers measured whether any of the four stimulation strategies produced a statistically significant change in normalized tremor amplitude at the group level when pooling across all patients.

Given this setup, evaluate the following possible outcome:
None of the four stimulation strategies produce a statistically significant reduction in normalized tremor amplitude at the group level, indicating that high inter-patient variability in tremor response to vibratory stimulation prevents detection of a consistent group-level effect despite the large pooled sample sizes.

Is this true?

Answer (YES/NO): NO